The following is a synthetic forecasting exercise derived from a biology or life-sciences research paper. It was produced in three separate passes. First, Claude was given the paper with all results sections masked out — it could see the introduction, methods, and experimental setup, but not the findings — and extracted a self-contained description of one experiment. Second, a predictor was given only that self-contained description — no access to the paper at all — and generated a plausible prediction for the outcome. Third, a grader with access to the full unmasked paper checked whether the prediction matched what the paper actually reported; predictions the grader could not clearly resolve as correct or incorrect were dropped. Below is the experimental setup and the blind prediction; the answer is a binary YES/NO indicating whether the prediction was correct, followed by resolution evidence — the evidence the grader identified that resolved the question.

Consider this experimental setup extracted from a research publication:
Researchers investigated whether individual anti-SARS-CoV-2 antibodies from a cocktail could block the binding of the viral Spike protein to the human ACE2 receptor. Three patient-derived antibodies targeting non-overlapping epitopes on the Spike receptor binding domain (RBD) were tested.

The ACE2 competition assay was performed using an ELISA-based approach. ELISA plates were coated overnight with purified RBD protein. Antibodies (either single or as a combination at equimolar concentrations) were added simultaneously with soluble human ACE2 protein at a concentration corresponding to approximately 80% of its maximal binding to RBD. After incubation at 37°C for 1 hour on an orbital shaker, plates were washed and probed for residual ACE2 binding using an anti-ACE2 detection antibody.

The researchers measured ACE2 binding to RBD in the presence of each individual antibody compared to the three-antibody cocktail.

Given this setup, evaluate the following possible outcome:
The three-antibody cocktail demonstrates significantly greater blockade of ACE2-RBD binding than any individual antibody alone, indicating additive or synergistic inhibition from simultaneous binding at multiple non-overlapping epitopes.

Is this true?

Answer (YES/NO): YES